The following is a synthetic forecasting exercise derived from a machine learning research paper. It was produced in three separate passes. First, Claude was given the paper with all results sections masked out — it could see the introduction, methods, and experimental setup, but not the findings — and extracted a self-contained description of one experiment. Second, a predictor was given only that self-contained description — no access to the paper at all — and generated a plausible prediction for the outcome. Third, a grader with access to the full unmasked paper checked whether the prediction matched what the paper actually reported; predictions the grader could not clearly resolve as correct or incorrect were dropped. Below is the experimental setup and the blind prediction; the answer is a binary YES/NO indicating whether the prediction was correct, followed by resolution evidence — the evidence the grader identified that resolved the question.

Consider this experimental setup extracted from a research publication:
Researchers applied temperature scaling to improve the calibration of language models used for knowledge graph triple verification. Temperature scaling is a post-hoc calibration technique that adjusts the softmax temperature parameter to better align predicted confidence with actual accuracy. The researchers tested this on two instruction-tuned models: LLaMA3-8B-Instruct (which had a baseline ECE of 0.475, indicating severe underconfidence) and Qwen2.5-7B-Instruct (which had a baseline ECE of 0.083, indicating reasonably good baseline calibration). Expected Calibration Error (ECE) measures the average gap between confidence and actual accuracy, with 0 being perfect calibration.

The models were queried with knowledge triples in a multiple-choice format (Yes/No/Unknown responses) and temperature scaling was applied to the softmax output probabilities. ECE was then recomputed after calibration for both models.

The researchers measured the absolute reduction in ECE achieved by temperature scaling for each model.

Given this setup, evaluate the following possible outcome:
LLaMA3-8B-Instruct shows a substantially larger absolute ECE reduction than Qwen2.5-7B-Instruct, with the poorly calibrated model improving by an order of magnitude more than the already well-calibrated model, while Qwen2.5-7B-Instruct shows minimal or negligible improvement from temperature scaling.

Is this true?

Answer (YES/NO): YES